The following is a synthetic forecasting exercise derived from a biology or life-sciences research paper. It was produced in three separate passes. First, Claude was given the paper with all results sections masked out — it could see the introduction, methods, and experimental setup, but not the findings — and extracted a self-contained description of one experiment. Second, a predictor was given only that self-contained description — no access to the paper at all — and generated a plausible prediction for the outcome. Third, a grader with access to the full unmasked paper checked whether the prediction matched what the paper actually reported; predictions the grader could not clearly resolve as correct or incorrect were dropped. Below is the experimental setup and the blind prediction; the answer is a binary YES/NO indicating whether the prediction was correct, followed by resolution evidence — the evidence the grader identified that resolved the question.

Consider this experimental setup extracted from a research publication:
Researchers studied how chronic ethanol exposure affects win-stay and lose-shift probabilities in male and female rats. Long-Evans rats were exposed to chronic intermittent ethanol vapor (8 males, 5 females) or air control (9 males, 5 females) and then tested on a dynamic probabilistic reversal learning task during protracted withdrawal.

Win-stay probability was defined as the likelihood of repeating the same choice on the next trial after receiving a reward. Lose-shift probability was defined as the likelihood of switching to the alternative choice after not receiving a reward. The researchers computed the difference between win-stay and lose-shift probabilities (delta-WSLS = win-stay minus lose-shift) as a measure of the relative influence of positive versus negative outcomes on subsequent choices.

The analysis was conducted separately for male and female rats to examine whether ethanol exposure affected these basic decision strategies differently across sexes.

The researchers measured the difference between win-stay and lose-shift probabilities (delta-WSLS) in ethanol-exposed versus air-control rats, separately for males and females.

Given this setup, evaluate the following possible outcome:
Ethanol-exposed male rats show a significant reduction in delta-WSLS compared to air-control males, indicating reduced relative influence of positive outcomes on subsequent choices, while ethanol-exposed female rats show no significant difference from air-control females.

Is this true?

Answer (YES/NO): NO